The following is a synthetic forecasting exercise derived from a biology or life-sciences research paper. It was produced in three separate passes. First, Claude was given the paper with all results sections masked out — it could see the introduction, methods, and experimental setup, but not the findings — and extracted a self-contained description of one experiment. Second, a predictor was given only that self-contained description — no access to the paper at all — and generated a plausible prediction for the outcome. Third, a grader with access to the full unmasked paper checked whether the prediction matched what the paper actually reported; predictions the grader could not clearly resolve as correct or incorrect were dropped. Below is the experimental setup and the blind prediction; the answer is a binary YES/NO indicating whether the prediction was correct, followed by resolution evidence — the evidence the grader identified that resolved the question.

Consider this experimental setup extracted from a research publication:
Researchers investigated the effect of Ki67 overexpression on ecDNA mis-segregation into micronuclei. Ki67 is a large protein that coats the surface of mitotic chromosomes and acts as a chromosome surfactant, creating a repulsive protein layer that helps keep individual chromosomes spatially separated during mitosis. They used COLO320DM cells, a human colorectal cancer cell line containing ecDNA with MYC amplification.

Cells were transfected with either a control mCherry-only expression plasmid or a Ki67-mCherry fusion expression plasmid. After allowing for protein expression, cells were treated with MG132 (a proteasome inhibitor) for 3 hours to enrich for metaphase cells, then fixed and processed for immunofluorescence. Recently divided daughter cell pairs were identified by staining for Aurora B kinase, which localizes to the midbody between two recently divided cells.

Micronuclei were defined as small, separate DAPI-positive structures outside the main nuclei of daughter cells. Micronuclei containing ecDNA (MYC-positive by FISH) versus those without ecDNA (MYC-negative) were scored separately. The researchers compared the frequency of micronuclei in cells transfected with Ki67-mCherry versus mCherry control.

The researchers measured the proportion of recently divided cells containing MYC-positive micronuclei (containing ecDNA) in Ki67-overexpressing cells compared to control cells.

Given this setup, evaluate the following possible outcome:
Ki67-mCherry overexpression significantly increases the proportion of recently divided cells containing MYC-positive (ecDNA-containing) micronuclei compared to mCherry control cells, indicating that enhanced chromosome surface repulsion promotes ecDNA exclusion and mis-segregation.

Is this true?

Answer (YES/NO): YES